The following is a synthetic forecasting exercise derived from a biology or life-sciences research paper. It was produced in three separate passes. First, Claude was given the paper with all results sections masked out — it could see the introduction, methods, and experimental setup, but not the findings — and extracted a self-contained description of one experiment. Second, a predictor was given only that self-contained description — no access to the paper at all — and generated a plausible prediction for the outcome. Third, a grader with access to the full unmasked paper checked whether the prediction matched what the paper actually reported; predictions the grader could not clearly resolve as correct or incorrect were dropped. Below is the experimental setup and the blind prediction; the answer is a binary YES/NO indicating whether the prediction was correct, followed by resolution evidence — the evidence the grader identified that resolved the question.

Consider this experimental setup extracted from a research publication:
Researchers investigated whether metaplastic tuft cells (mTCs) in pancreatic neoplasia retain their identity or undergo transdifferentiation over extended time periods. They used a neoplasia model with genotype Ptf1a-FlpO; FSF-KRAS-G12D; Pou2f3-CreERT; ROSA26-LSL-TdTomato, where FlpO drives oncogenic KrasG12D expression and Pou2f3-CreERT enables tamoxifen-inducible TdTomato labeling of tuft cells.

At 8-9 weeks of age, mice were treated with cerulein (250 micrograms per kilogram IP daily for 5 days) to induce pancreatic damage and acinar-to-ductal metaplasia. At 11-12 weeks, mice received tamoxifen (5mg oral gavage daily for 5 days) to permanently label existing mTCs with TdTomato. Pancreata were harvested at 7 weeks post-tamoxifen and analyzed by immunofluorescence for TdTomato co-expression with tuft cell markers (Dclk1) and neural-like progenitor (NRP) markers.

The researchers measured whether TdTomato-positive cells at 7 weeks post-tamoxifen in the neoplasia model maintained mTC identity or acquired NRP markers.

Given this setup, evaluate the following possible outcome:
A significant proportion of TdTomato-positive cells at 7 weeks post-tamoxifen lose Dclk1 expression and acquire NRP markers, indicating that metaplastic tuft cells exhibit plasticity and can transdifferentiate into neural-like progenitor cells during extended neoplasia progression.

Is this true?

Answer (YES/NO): NO